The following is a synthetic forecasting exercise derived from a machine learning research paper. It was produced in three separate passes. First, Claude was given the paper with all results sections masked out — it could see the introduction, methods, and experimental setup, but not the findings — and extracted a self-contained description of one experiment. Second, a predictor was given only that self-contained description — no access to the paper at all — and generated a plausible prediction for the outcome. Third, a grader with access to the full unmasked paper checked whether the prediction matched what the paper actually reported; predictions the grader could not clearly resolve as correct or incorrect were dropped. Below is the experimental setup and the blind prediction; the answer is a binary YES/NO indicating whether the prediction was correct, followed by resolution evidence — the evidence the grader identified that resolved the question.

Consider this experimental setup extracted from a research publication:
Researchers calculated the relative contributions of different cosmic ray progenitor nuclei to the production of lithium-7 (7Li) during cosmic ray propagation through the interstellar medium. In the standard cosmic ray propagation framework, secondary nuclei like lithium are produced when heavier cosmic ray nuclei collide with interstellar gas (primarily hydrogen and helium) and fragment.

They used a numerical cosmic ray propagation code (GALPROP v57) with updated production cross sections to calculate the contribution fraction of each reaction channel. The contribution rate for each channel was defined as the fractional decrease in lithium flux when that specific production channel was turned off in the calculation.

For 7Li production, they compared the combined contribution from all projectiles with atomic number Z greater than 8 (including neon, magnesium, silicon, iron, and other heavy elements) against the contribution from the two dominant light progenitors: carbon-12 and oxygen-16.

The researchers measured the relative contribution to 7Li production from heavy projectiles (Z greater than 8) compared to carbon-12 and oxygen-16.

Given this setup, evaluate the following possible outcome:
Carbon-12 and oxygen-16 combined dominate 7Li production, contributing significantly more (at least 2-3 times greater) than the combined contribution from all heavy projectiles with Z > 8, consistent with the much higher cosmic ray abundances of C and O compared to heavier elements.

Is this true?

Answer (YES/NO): NO